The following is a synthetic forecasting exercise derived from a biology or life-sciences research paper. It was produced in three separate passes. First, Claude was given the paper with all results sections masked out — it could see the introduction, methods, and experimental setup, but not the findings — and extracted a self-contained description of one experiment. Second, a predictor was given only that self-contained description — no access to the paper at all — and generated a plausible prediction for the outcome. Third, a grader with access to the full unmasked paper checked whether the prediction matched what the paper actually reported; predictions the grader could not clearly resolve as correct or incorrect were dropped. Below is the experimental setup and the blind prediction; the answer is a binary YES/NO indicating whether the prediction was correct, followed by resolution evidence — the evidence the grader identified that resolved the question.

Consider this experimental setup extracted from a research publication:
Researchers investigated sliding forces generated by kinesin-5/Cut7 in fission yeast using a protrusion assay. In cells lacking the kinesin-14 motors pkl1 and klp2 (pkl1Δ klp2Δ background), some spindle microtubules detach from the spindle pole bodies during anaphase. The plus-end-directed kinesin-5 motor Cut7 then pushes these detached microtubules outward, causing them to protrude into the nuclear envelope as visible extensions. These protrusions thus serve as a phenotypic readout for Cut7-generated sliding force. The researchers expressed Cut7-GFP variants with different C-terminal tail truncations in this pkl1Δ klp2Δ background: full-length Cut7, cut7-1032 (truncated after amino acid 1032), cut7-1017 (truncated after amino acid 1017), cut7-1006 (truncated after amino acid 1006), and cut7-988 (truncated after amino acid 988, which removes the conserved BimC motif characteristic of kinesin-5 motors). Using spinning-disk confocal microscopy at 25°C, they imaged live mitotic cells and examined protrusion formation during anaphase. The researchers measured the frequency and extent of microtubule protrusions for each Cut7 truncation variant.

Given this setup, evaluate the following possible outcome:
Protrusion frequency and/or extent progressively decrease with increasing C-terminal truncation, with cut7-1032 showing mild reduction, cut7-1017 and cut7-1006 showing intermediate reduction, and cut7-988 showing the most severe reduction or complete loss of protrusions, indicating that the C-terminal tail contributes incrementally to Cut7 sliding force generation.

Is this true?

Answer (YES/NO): NO